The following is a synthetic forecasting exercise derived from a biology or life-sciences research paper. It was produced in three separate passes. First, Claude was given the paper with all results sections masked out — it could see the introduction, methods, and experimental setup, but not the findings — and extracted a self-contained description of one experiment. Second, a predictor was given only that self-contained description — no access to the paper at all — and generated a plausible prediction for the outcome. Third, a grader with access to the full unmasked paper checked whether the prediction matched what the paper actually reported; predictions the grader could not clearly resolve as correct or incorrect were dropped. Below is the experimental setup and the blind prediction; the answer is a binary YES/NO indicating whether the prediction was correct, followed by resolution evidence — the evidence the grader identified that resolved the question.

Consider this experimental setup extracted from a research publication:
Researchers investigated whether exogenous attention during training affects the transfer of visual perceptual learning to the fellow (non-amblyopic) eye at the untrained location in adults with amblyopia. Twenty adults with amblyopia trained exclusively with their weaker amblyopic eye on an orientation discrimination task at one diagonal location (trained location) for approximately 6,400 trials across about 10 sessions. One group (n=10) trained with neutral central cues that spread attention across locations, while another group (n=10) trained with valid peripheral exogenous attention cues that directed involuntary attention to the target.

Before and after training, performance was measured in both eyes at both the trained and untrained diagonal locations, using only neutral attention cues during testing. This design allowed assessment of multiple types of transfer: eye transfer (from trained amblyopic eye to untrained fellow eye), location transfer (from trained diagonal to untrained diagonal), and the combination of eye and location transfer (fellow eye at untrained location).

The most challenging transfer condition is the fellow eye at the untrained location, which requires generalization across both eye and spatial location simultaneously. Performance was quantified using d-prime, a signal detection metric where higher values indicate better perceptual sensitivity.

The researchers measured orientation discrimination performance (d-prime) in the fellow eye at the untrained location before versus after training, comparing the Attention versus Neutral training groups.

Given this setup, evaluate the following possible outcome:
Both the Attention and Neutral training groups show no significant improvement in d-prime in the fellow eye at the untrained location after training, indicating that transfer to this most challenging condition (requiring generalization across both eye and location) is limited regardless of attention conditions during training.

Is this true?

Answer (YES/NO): NO